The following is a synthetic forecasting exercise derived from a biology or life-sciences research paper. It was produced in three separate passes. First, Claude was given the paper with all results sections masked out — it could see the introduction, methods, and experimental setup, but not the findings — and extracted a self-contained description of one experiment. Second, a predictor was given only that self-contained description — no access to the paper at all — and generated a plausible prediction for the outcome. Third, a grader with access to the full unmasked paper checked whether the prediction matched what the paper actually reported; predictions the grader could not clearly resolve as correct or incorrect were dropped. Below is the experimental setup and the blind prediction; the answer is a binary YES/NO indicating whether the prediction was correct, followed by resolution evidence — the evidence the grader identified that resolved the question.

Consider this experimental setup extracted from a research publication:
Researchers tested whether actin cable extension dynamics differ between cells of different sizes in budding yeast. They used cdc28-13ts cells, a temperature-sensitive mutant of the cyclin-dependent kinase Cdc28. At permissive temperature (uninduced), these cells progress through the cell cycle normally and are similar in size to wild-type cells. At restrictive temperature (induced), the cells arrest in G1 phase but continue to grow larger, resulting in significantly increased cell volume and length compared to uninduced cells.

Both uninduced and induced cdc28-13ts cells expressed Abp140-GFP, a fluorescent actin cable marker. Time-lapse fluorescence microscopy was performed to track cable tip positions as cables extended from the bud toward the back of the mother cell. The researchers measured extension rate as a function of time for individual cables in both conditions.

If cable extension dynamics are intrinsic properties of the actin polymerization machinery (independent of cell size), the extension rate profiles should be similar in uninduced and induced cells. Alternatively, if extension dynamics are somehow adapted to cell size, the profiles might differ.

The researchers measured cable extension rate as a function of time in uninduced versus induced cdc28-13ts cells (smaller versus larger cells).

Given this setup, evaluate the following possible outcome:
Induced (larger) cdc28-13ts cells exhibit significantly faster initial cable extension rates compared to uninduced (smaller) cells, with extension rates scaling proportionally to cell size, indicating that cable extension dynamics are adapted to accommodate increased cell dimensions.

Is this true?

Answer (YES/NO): NO